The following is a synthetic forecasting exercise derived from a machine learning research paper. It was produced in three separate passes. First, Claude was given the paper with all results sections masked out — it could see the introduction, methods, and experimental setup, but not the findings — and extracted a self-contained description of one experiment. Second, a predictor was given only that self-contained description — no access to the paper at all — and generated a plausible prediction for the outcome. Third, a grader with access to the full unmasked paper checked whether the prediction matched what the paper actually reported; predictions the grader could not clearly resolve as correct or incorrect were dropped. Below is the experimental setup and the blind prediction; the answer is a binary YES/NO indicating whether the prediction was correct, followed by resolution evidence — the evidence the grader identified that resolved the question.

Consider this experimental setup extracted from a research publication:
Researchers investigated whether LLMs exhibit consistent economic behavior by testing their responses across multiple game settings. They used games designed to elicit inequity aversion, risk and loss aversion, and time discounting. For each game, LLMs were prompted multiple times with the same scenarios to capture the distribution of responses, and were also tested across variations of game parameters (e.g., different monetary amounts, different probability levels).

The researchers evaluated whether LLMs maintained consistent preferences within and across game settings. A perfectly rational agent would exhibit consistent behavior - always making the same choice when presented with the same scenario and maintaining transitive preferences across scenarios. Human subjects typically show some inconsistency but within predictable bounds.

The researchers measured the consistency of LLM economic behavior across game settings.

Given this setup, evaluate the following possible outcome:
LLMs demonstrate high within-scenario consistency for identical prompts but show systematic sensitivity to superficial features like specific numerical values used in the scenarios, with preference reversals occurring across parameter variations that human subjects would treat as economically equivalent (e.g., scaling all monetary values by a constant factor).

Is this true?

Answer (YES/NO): NO